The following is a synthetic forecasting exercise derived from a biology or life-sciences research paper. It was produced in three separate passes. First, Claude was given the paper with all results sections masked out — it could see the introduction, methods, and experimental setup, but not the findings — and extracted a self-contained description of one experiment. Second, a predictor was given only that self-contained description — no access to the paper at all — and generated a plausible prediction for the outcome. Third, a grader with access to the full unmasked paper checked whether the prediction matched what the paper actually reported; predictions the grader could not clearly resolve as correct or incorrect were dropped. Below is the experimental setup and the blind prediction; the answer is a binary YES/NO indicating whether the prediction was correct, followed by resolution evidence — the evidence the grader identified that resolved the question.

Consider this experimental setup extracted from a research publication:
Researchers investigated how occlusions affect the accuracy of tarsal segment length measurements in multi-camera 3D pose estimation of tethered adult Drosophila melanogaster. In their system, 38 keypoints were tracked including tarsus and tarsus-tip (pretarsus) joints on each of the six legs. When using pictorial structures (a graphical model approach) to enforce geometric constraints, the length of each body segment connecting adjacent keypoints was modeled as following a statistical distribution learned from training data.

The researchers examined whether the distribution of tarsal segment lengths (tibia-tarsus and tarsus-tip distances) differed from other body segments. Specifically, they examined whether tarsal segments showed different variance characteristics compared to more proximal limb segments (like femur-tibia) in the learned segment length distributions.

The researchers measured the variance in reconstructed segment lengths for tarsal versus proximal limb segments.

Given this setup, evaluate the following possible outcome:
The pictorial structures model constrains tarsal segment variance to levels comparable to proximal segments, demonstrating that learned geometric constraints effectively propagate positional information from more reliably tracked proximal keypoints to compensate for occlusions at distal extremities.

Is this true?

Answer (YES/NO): NO